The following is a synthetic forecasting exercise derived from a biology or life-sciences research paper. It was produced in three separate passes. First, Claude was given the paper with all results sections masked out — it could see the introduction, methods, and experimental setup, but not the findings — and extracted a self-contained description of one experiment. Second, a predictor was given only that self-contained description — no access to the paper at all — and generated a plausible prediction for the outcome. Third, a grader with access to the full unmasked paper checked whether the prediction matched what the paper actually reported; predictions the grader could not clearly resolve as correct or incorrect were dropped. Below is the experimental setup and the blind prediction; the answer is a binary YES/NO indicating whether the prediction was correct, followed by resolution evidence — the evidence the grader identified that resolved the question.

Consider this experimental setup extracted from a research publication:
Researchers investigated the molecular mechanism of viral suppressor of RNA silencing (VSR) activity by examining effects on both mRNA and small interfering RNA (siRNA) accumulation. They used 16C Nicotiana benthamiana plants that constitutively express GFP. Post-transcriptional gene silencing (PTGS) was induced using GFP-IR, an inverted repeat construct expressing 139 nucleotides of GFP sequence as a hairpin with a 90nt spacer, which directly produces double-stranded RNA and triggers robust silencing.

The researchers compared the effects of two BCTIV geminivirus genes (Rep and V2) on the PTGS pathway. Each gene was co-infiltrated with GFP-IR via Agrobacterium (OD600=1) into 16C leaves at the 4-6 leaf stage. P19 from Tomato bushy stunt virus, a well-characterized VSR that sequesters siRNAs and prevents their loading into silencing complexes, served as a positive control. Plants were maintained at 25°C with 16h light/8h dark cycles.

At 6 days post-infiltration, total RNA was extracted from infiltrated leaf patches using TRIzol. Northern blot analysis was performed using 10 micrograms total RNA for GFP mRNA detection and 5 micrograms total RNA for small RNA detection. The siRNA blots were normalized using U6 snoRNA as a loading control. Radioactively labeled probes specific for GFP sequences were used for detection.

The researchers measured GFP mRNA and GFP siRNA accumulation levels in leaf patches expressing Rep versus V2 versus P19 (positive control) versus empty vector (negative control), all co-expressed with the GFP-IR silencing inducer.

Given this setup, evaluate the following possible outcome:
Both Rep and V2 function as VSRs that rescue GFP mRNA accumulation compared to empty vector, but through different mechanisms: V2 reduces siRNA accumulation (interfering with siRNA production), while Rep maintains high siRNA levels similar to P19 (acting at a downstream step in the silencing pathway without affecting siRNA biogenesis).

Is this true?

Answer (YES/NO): NO